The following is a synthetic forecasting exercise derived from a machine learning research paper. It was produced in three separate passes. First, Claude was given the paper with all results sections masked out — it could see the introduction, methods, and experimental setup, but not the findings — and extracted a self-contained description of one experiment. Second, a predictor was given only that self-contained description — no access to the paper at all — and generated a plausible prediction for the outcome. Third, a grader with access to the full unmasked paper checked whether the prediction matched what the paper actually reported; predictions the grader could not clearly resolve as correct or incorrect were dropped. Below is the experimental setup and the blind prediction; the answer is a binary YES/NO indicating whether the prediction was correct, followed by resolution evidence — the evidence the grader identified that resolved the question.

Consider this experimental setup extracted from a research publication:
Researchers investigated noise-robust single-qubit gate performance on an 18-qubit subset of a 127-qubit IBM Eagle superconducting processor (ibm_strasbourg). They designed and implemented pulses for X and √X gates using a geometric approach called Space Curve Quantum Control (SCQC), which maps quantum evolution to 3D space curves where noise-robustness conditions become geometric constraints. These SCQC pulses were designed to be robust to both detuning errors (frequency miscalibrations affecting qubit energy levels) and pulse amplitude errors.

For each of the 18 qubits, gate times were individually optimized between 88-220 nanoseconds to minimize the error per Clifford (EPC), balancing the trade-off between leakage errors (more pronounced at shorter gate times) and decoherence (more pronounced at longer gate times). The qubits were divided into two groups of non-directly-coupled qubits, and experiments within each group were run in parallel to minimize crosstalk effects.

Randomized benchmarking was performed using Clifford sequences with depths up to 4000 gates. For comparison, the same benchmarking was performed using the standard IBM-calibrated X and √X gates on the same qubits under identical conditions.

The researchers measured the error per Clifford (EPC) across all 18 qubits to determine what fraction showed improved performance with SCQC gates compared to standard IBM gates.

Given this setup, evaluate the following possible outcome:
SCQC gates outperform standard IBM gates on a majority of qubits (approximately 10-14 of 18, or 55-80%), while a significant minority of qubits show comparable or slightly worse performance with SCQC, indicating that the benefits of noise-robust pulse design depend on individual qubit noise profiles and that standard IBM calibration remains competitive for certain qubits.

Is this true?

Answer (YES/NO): NO